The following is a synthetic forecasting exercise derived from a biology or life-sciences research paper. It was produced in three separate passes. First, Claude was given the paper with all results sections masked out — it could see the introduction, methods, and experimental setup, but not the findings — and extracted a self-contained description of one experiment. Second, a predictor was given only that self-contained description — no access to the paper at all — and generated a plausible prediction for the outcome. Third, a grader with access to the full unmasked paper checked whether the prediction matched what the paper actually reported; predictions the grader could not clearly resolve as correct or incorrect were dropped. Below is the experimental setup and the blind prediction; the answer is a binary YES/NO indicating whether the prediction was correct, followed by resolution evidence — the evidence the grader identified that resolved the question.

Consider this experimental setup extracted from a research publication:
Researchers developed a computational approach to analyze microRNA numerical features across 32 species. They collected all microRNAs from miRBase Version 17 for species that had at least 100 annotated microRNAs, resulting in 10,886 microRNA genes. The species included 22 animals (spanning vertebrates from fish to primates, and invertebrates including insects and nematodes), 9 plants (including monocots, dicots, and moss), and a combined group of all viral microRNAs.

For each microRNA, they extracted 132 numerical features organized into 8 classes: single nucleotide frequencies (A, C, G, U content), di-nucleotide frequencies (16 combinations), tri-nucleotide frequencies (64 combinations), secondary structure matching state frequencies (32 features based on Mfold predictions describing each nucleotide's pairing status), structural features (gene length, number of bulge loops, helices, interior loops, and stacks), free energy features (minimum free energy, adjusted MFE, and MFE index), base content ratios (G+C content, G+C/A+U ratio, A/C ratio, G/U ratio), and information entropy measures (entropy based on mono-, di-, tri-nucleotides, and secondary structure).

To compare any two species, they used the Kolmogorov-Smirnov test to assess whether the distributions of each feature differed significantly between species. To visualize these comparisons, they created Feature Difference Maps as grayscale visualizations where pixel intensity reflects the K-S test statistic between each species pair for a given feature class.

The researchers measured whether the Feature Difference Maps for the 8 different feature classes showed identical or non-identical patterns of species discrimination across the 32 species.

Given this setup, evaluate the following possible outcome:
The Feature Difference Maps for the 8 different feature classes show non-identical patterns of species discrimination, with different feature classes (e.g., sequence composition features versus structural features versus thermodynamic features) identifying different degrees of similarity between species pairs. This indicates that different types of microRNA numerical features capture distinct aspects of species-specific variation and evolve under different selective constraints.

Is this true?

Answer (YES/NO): YES